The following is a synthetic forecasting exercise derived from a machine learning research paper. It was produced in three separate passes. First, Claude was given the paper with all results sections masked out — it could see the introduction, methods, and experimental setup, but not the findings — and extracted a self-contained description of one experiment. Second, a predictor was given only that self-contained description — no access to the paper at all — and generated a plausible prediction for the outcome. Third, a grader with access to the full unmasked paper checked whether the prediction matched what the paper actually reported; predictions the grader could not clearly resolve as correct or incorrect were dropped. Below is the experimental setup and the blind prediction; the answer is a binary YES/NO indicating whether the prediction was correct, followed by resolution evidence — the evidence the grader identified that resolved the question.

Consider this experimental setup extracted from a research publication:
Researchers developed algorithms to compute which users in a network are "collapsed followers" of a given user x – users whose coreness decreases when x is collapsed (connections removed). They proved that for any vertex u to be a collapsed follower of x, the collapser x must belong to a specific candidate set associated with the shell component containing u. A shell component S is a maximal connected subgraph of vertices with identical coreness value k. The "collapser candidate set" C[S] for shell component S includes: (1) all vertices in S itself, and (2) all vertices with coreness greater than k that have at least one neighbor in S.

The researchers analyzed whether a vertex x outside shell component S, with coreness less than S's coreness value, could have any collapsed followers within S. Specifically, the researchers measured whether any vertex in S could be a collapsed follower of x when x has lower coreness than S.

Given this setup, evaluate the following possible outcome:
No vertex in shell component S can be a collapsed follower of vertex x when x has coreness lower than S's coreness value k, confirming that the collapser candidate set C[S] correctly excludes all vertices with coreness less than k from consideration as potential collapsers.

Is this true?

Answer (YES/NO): YES